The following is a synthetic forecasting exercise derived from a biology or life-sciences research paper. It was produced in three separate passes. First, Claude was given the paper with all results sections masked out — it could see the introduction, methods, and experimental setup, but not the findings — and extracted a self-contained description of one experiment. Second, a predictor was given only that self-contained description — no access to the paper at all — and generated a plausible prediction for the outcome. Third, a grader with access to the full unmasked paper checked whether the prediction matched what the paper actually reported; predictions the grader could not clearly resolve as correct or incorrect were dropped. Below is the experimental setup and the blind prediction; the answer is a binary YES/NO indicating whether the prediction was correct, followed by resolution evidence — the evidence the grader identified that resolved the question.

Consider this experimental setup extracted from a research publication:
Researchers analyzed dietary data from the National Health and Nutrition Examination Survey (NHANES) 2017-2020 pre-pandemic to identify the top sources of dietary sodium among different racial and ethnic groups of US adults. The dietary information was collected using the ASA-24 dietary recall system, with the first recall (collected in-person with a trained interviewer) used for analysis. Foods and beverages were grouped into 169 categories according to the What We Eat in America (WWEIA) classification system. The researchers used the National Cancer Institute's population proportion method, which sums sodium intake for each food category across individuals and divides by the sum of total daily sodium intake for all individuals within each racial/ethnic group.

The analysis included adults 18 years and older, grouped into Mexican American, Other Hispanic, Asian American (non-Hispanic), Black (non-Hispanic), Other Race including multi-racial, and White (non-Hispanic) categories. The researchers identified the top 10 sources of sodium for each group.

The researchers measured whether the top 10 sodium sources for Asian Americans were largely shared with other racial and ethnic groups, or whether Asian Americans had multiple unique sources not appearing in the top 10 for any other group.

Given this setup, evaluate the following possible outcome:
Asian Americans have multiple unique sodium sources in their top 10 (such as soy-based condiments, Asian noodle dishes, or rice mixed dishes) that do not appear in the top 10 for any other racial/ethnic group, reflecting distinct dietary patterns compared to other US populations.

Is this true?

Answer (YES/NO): YES